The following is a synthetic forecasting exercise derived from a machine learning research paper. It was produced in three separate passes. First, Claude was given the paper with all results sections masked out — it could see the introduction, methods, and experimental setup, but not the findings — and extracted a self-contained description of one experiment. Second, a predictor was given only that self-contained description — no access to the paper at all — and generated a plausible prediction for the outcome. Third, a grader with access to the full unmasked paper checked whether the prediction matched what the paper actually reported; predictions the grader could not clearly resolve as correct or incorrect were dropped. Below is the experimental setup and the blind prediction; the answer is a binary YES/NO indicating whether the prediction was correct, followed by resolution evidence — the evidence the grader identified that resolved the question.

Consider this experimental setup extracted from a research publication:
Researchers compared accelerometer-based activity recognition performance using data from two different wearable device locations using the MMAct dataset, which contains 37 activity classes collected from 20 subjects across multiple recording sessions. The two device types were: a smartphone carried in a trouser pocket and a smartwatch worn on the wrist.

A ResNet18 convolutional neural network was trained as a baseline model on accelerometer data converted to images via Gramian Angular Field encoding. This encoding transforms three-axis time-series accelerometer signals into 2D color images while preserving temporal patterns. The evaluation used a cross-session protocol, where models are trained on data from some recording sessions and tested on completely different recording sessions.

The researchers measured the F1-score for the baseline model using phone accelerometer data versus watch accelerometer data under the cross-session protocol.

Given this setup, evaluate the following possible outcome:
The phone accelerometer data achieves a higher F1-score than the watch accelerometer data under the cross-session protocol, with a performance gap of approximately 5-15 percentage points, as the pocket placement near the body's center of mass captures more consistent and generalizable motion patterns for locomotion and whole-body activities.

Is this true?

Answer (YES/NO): NO